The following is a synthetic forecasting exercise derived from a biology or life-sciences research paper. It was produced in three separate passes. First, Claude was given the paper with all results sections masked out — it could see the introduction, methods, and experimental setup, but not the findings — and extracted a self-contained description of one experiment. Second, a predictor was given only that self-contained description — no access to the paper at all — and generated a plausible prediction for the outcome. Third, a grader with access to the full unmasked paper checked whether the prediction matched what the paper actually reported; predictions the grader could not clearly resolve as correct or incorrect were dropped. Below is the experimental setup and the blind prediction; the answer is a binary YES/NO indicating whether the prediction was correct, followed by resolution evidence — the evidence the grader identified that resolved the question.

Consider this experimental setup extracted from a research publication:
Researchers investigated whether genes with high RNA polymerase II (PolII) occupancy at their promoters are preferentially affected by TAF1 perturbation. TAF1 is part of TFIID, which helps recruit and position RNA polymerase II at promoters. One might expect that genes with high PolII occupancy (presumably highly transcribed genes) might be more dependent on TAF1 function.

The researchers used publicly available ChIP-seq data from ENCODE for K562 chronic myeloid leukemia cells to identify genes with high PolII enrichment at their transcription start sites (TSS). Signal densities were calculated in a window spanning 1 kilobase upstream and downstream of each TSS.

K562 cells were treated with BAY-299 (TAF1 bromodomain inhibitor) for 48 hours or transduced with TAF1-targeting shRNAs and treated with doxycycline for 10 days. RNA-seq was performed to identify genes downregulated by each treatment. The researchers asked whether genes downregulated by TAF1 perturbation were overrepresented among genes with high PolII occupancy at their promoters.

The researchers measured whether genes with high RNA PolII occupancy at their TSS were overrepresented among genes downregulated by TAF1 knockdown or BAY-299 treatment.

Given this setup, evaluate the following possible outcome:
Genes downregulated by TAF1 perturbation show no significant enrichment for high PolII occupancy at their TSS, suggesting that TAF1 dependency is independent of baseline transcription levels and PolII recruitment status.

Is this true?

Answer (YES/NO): NO